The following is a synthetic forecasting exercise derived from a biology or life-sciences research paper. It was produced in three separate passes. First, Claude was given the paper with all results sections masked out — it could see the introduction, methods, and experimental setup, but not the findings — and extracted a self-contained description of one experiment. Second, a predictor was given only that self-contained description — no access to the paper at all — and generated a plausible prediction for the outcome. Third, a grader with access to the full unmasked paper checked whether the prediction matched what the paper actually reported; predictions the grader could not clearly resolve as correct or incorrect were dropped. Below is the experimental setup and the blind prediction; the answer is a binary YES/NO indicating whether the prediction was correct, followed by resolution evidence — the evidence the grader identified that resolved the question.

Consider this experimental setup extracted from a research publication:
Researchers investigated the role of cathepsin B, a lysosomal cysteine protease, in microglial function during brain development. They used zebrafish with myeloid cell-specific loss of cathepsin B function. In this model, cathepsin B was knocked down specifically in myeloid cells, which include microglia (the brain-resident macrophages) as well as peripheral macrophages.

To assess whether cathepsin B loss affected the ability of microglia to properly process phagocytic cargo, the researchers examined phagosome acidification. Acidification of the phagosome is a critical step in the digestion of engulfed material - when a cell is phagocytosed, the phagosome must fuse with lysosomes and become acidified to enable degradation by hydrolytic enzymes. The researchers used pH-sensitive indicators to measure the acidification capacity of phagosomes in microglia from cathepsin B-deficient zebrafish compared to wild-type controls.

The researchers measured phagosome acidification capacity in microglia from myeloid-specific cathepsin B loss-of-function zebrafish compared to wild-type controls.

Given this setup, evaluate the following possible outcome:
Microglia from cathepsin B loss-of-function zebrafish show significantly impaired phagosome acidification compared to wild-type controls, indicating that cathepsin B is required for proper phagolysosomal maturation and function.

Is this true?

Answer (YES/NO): YES